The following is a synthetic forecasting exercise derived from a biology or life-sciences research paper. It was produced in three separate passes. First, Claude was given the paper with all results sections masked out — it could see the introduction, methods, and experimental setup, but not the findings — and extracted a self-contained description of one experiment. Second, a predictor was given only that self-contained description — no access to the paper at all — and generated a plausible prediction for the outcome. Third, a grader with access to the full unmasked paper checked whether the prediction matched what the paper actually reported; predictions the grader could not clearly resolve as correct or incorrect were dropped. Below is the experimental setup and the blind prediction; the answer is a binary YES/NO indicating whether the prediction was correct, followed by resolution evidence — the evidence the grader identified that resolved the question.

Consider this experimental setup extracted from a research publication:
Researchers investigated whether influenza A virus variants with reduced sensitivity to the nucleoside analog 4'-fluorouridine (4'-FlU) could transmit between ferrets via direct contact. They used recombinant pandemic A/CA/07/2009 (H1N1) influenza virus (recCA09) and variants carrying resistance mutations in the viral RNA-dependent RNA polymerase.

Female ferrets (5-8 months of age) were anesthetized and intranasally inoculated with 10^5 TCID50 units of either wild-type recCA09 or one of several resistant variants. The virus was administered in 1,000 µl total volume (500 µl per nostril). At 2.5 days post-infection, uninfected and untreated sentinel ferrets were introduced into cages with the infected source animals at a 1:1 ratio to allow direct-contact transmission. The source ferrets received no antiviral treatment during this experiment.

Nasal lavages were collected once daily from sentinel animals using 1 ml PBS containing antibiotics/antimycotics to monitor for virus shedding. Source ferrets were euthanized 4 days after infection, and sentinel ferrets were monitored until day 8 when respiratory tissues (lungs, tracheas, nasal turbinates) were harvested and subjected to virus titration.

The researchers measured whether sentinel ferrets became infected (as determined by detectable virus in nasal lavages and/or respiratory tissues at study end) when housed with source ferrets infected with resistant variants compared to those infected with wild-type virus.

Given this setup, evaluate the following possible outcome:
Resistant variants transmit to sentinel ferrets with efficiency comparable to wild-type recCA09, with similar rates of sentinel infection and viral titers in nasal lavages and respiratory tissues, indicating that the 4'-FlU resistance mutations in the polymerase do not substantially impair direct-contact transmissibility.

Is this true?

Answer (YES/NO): NO